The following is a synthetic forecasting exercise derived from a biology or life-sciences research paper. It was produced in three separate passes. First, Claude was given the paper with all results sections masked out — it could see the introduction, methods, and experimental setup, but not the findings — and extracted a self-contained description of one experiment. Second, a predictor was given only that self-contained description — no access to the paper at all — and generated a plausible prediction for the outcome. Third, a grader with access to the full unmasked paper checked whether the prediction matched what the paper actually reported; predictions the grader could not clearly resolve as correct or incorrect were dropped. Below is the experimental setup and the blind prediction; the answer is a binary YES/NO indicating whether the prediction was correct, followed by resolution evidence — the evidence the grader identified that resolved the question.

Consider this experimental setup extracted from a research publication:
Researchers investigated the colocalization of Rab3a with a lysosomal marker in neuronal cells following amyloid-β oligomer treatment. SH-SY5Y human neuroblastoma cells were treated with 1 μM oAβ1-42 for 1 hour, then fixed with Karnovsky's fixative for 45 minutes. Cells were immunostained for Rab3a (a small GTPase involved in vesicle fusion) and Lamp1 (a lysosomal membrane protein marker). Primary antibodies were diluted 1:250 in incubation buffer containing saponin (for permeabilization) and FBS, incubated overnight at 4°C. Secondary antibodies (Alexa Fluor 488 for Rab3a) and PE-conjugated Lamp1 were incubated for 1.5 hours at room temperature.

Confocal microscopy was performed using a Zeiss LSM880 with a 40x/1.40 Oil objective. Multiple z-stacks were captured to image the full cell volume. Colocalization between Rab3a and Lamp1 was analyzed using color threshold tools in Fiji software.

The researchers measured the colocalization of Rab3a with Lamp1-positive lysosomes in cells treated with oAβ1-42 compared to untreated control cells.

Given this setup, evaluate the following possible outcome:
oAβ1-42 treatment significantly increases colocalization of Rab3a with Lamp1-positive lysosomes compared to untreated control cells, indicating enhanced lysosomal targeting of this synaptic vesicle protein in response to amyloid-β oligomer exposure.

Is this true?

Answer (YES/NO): YES